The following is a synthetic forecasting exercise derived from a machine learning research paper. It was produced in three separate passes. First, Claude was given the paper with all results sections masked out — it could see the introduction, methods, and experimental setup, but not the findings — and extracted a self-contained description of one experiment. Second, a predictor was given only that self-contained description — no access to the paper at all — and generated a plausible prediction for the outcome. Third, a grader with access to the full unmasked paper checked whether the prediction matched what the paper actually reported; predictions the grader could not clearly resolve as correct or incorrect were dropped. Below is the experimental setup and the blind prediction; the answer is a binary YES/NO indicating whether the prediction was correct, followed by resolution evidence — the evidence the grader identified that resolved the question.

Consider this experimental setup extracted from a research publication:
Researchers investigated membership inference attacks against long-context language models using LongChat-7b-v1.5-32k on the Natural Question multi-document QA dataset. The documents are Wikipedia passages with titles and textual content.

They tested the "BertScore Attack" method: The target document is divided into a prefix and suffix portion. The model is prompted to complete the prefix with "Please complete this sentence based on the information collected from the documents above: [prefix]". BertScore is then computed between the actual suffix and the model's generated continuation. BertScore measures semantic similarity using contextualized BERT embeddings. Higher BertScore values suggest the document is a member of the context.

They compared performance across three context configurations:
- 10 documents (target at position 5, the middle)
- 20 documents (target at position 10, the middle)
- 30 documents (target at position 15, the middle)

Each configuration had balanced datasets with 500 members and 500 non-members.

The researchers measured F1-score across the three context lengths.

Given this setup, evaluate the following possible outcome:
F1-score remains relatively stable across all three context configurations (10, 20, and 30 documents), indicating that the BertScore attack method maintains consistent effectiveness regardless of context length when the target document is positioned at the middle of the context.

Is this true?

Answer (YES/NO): YES